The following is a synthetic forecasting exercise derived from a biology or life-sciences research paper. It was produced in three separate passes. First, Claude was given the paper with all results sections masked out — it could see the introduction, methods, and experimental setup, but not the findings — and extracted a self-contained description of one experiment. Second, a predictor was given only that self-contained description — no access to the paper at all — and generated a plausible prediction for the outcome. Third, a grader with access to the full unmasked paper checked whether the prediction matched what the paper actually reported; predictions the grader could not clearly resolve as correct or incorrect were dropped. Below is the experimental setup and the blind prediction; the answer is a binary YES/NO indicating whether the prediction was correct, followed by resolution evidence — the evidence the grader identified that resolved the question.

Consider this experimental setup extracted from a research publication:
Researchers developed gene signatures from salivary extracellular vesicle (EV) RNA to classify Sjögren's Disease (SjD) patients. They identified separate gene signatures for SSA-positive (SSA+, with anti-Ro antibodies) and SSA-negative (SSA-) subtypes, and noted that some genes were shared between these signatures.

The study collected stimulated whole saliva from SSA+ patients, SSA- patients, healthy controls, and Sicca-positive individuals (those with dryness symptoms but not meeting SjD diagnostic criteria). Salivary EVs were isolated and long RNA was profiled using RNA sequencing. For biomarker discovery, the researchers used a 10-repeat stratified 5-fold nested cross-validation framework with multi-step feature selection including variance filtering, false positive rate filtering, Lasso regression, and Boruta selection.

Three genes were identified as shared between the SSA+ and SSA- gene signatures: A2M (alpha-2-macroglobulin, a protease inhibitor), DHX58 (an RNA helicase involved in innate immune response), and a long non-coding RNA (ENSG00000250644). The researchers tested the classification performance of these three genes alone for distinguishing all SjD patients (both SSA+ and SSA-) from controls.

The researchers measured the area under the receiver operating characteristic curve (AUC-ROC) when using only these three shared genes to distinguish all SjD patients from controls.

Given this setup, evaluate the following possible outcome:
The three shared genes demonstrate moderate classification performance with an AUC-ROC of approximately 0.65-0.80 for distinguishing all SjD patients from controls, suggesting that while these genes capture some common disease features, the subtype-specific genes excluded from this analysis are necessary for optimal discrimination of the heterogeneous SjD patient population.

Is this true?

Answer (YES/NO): YES